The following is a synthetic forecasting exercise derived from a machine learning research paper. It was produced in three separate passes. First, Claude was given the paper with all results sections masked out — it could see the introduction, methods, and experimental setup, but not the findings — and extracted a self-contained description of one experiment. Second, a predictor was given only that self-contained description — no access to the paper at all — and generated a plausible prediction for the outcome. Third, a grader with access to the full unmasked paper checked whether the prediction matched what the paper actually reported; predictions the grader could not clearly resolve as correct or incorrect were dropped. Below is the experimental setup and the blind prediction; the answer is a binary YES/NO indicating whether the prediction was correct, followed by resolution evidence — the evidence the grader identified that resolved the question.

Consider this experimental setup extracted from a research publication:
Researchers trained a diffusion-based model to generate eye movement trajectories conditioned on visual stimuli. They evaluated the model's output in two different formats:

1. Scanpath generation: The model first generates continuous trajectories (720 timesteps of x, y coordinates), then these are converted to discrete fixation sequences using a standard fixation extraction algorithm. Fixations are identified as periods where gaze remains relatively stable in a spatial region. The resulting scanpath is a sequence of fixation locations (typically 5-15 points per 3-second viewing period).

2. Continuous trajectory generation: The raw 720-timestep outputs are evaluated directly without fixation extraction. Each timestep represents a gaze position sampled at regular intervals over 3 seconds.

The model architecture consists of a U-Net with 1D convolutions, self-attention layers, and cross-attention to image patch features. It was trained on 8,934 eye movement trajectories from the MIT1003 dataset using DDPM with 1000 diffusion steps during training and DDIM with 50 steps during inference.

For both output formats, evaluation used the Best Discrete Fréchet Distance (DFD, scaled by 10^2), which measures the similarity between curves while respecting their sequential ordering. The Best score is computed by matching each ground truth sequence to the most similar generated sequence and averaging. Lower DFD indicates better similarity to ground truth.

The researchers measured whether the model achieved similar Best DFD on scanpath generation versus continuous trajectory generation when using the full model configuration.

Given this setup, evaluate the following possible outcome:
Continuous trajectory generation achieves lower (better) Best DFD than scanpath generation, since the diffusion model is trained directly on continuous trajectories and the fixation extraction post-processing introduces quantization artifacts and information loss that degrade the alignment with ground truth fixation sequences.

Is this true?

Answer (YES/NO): NO